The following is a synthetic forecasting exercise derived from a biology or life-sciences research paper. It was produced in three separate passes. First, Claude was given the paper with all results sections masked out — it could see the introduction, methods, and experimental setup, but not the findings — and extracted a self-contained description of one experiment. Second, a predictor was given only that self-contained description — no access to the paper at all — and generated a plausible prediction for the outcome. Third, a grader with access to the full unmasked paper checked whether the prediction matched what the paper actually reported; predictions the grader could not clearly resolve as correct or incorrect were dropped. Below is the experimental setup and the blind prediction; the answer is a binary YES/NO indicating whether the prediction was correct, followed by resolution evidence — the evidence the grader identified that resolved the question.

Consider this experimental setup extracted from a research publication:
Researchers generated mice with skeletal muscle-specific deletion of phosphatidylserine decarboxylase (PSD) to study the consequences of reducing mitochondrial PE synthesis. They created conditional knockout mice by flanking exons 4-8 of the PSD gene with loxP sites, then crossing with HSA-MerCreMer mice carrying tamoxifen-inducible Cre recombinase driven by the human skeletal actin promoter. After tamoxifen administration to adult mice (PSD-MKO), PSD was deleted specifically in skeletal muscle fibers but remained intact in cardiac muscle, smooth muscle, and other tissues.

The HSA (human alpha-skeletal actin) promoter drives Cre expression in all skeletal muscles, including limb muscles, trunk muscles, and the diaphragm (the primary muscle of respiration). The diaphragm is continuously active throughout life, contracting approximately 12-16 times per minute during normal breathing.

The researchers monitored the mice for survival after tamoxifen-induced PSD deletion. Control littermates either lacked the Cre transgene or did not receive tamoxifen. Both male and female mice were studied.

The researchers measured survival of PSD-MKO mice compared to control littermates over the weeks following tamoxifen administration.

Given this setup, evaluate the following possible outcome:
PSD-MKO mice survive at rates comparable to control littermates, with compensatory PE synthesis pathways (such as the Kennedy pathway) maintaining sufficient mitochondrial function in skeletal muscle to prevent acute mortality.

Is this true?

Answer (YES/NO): NO